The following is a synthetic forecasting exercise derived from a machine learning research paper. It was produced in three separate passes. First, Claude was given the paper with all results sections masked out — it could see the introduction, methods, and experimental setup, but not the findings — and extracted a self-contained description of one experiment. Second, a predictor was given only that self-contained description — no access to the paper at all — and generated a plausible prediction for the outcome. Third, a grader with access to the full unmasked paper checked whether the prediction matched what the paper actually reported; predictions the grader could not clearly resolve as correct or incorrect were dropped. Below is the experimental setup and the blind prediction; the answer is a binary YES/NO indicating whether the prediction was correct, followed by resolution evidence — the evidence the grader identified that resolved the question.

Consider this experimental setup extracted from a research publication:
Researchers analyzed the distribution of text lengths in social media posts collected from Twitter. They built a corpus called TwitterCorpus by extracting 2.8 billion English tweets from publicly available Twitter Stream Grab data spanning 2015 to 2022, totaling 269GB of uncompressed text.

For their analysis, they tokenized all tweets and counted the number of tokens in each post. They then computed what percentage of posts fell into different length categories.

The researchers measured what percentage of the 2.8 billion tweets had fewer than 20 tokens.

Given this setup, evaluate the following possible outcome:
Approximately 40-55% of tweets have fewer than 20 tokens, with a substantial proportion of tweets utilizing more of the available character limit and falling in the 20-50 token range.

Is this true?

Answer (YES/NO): NO